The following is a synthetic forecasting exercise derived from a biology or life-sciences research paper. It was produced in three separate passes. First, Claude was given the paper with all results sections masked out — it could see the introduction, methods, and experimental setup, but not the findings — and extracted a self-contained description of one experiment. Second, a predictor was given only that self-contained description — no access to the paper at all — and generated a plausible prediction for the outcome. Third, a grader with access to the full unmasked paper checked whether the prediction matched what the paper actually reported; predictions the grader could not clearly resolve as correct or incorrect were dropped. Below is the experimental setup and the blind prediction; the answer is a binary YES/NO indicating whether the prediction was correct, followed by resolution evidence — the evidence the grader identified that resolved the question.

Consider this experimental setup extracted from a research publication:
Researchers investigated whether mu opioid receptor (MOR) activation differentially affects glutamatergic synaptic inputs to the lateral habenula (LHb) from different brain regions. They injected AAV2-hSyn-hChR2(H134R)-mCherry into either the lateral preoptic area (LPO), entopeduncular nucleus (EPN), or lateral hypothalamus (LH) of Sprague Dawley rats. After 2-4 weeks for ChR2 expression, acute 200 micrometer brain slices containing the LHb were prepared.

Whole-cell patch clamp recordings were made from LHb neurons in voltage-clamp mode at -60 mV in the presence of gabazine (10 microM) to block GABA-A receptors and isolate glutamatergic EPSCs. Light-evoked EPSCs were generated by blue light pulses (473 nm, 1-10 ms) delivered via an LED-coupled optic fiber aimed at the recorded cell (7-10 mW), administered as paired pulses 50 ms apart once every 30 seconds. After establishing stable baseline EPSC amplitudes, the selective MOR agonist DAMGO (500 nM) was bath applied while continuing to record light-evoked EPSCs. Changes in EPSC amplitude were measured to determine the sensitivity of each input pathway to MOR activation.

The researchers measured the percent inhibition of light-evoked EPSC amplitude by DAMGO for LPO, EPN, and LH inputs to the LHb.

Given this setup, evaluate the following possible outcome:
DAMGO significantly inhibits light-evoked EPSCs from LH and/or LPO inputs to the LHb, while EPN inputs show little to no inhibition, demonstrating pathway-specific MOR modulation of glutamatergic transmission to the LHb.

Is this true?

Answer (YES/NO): NO